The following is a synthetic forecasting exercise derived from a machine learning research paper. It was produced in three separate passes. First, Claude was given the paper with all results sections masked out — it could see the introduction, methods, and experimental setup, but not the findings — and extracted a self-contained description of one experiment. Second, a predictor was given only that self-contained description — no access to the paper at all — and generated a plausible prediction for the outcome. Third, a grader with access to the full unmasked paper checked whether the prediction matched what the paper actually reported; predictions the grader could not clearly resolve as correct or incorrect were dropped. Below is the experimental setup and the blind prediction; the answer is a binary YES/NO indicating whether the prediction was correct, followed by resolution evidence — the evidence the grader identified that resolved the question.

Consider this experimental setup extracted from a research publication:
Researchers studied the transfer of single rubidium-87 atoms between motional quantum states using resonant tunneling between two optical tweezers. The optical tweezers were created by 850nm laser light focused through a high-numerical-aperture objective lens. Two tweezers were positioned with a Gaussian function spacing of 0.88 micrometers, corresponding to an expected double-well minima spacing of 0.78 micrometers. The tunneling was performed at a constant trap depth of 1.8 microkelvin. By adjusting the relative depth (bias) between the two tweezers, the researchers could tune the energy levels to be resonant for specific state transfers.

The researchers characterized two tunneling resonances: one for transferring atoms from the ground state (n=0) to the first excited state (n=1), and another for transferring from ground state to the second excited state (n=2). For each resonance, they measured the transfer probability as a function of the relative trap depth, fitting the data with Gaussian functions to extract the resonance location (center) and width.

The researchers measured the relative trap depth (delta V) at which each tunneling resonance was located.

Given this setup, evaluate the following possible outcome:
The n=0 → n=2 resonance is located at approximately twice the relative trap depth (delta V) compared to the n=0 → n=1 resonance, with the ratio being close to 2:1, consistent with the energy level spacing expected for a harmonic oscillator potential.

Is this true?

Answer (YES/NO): YES